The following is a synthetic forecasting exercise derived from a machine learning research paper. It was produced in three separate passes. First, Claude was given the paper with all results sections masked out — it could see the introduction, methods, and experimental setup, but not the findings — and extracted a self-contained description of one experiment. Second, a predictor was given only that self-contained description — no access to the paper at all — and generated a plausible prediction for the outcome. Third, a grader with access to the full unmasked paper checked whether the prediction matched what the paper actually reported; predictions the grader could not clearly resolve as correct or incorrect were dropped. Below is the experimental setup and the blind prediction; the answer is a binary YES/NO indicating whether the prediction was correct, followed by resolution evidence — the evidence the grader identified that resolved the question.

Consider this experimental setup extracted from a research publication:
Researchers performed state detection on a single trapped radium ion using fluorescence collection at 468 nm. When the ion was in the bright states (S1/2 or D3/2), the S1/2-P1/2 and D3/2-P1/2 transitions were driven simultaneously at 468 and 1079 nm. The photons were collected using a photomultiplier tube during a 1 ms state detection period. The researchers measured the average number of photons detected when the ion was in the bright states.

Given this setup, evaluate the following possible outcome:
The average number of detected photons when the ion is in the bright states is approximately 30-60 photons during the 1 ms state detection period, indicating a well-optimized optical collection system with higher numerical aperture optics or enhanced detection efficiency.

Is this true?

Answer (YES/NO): YES